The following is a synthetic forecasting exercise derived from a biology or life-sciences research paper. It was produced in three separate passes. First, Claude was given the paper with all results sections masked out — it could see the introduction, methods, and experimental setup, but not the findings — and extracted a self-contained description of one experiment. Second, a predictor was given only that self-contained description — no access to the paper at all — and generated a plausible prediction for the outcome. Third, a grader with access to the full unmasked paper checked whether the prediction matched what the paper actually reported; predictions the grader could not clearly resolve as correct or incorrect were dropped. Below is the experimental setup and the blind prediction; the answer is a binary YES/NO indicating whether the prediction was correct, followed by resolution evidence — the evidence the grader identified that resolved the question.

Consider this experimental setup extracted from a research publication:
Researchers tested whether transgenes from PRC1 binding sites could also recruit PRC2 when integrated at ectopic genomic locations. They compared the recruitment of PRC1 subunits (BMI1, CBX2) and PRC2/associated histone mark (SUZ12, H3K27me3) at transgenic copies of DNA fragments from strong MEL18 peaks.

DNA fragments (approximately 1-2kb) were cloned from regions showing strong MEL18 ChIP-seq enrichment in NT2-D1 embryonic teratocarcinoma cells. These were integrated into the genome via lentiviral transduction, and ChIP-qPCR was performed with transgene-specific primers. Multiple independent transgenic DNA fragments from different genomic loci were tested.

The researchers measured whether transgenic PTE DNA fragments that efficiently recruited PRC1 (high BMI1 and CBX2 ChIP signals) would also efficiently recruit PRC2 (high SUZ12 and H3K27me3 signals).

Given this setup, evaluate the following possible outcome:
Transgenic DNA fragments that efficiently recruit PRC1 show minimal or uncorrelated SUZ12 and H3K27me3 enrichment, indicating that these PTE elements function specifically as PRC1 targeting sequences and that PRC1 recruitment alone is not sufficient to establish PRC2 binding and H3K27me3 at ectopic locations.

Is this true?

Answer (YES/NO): YES